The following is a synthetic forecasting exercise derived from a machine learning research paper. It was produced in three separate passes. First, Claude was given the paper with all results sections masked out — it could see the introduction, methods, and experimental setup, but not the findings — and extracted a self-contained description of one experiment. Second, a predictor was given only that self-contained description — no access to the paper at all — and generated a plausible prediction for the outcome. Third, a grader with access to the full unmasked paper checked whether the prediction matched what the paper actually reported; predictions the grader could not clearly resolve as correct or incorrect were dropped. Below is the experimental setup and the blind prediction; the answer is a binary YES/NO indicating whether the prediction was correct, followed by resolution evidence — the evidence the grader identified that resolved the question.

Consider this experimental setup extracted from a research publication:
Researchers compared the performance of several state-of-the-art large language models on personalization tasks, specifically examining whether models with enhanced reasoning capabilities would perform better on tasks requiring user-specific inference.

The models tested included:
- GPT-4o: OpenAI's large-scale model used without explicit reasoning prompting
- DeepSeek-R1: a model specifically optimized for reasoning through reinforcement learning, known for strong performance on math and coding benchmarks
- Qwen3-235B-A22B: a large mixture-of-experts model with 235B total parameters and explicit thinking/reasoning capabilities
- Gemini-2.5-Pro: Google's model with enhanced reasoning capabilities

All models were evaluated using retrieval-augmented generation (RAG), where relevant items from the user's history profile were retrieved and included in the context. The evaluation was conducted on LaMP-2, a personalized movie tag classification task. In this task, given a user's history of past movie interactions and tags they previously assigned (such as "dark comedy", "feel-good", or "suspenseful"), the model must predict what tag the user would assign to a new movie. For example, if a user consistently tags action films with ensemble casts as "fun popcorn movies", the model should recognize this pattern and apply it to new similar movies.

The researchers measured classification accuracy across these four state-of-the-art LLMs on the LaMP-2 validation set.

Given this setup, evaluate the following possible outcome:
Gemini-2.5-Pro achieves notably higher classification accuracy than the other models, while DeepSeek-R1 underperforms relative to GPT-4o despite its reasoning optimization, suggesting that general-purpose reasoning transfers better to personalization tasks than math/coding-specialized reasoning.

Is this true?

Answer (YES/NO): YES